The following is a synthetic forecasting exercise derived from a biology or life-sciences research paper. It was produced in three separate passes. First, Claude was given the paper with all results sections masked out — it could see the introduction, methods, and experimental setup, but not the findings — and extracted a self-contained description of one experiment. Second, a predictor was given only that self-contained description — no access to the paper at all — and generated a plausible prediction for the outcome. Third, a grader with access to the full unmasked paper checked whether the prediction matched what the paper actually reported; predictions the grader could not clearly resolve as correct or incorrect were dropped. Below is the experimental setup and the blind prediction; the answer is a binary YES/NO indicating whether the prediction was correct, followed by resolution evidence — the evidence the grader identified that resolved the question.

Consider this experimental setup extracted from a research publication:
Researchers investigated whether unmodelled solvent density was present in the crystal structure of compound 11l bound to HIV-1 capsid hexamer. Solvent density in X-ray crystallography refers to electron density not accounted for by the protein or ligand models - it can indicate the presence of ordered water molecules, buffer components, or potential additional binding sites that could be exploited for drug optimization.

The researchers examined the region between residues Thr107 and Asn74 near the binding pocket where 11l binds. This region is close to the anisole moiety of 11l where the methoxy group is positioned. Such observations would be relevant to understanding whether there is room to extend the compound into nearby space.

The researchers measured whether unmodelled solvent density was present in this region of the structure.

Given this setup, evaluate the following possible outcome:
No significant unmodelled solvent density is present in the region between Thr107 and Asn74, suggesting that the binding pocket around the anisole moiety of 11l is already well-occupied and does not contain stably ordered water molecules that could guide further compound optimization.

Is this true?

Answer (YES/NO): NO